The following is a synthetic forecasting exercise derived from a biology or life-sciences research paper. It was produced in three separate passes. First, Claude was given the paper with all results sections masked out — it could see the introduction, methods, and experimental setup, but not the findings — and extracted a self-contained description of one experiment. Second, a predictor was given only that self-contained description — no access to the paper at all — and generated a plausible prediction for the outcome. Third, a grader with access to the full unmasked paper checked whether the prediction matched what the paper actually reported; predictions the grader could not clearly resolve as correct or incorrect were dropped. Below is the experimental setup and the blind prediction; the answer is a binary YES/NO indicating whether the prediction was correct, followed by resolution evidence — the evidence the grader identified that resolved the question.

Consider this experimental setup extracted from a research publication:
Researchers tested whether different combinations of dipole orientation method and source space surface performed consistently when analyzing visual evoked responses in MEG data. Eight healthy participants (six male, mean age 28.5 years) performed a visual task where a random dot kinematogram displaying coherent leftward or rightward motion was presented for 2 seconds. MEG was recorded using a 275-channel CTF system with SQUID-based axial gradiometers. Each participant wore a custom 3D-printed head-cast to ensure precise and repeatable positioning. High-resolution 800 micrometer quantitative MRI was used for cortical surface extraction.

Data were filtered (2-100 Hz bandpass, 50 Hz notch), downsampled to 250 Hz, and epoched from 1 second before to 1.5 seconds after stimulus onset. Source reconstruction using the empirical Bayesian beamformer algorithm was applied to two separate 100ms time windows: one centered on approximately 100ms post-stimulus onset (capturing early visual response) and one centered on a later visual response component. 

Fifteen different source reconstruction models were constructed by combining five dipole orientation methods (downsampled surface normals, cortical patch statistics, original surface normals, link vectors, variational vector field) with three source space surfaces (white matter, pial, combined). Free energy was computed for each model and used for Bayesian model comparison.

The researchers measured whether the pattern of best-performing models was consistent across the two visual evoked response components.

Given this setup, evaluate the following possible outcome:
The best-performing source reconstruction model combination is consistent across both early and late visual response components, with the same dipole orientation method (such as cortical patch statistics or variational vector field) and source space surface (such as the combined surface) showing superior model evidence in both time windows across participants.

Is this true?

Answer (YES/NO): NO